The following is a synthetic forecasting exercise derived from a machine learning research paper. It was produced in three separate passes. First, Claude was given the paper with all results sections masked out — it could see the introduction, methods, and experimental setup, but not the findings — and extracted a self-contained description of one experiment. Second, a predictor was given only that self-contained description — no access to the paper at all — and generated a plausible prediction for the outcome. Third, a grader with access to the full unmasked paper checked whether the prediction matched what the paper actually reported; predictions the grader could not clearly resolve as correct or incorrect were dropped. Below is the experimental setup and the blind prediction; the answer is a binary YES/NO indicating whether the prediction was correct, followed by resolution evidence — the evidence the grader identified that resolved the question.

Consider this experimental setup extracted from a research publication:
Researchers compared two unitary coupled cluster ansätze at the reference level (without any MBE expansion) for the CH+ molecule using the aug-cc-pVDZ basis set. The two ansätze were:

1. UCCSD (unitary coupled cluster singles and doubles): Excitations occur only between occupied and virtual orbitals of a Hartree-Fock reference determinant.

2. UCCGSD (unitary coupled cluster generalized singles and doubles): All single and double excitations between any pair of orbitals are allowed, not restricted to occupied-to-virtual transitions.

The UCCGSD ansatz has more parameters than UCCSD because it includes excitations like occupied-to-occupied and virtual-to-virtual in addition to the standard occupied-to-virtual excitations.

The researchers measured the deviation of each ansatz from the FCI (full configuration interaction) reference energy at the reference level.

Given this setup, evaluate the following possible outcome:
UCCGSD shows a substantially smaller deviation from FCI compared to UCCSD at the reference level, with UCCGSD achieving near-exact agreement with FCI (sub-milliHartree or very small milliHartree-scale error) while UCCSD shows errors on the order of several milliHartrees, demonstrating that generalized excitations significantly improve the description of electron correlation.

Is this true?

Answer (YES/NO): NO